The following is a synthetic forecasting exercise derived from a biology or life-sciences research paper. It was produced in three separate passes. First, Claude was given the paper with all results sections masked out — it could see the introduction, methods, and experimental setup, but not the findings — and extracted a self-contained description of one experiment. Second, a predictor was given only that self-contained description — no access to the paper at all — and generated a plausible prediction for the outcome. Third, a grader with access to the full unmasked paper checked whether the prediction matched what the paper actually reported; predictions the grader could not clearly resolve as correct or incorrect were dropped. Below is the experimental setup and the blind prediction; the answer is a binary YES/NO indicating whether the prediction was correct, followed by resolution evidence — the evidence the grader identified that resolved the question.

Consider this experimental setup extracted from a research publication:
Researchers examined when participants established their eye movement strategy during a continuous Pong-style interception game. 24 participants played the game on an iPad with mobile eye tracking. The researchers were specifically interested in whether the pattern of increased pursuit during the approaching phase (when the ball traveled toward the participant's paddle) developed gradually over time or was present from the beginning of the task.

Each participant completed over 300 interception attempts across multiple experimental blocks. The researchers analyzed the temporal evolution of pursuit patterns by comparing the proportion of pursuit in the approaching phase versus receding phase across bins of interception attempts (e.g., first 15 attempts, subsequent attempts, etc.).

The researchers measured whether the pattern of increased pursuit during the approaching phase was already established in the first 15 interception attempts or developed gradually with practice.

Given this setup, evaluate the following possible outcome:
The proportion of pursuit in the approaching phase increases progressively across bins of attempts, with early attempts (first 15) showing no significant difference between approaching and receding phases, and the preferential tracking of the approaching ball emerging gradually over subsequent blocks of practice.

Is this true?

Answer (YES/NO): NO